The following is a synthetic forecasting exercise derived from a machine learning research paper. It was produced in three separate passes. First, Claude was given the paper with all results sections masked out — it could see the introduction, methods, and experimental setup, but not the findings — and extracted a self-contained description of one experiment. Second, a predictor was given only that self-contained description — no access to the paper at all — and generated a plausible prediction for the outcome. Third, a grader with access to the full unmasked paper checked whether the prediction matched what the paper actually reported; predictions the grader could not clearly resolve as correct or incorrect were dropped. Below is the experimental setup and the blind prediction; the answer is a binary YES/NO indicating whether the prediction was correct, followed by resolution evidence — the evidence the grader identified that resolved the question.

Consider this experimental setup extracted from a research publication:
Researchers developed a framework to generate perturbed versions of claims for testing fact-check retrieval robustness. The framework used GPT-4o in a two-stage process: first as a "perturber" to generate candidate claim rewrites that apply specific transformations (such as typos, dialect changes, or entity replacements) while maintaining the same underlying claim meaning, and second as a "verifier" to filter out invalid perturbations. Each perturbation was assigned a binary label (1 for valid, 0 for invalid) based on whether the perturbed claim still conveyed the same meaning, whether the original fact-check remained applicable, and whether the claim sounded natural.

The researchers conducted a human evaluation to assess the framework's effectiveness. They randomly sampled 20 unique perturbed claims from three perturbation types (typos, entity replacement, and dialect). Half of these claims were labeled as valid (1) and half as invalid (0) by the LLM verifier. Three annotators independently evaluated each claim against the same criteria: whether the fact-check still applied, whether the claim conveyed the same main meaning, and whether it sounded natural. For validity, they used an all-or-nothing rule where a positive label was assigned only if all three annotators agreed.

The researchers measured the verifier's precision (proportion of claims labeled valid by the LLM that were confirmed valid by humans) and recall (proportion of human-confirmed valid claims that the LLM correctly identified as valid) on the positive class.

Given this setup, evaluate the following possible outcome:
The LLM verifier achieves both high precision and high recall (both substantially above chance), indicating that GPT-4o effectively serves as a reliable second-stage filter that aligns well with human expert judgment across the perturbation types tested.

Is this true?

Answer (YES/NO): NO